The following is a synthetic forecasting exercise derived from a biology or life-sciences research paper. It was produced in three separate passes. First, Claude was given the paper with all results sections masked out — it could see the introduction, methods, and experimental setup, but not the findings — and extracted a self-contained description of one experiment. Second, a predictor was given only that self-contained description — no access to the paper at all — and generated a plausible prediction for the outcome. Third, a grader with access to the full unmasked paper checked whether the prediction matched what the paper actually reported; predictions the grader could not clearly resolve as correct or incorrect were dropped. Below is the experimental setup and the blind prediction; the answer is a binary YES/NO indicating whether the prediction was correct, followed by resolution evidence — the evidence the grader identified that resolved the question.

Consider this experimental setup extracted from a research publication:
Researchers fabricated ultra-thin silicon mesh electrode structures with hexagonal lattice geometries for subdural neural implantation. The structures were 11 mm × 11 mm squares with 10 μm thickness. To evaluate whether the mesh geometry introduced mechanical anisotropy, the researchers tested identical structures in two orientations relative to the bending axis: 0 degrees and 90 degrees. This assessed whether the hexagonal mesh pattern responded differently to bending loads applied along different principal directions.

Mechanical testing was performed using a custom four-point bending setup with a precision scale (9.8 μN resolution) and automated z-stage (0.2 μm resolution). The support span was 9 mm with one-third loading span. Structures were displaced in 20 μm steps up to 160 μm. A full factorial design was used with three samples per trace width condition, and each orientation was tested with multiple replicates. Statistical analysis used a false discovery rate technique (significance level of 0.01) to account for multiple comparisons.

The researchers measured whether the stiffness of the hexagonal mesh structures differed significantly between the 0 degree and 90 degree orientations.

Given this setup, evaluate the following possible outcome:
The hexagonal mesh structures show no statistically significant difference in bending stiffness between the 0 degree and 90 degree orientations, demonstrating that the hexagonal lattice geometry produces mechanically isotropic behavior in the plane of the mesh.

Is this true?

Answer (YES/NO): NO